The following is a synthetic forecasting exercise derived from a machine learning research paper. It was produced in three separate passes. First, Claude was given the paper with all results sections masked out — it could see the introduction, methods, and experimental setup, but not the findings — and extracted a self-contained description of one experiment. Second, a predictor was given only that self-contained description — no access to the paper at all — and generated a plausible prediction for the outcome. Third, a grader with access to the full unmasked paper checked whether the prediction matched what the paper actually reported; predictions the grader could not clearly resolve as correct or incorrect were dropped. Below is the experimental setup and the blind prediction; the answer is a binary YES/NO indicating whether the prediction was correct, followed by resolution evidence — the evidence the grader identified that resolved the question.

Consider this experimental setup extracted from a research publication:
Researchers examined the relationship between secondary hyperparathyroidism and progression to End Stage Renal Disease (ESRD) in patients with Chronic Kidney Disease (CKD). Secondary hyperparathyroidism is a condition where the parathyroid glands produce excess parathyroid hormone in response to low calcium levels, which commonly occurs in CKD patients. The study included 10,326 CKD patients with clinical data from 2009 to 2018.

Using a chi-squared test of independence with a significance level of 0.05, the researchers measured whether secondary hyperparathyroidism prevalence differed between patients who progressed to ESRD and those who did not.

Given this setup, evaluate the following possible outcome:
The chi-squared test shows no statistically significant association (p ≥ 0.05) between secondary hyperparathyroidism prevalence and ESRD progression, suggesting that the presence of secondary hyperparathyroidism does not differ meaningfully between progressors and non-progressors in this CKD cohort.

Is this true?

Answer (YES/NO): NO